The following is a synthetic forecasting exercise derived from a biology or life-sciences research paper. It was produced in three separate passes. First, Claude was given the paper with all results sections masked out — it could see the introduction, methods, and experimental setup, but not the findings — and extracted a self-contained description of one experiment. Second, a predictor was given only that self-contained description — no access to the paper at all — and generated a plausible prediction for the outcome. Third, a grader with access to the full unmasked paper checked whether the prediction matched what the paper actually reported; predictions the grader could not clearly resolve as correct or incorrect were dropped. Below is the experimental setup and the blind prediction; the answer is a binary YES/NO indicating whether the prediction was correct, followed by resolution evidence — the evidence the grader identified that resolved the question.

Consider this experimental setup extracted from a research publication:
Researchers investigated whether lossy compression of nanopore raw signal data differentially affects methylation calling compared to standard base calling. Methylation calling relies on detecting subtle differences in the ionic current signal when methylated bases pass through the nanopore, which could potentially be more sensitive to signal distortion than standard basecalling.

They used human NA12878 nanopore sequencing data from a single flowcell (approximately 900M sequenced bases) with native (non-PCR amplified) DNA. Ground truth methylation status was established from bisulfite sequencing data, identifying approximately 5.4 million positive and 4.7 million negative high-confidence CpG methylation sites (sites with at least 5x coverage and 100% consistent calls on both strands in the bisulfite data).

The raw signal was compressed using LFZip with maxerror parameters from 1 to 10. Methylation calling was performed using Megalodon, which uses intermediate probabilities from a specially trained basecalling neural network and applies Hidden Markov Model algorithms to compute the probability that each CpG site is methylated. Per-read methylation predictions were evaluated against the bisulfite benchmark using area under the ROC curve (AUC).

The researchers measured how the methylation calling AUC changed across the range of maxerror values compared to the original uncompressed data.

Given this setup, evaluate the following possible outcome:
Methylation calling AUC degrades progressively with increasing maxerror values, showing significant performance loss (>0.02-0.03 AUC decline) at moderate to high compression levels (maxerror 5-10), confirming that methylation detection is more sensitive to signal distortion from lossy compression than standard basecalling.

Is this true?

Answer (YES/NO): NO